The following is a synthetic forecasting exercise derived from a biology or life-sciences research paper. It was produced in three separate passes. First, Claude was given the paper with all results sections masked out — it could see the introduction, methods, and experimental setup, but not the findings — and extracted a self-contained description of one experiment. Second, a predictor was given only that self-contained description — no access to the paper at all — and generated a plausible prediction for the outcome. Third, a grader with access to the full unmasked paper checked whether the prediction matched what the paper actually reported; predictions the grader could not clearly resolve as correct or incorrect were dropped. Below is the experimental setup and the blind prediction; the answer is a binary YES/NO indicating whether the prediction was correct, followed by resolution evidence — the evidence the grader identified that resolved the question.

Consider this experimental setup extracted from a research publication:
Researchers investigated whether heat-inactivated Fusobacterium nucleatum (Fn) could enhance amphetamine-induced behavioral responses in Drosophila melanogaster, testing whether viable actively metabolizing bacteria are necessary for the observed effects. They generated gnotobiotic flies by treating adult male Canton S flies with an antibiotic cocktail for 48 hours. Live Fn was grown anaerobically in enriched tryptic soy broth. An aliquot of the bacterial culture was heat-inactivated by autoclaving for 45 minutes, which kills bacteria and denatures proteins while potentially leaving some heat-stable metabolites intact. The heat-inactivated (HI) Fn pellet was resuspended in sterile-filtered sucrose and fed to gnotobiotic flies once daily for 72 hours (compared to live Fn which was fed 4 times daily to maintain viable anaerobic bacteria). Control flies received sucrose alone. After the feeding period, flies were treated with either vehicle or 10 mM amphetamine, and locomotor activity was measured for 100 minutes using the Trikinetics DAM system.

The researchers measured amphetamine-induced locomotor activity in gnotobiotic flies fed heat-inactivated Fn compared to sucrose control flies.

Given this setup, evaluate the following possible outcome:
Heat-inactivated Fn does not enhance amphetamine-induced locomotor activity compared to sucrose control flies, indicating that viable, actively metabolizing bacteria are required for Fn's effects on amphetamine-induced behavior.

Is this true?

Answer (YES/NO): YES